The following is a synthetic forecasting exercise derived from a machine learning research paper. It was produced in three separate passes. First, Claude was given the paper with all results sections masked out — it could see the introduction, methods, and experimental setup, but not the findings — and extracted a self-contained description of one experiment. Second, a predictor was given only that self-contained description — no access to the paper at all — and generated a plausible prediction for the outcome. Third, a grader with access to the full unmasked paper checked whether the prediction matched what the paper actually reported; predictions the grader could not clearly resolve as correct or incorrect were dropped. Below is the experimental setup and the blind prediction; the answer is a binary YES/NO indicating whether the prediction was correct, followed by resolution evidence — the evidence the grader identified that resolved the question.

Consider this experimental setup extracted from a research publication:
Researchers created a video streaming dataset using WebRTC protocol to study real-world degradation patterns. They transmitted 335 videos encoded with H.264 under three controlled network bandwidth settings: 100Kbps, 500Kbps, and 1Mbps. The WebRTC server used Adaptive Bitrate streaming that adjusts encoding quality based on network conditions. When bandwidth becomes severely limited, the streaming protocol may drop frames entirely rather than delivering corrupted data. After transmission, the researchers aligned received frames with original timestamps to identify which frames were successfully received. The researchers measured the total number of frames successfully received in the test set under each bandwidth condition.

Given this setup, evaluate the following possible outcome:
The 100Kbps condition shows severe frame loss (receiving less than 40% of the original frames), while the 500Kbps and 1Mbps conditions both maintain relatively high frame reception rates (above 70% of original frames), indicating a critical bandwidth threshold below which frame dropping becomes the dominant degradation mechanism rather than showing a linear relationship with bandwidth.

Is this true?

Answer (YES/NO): NO